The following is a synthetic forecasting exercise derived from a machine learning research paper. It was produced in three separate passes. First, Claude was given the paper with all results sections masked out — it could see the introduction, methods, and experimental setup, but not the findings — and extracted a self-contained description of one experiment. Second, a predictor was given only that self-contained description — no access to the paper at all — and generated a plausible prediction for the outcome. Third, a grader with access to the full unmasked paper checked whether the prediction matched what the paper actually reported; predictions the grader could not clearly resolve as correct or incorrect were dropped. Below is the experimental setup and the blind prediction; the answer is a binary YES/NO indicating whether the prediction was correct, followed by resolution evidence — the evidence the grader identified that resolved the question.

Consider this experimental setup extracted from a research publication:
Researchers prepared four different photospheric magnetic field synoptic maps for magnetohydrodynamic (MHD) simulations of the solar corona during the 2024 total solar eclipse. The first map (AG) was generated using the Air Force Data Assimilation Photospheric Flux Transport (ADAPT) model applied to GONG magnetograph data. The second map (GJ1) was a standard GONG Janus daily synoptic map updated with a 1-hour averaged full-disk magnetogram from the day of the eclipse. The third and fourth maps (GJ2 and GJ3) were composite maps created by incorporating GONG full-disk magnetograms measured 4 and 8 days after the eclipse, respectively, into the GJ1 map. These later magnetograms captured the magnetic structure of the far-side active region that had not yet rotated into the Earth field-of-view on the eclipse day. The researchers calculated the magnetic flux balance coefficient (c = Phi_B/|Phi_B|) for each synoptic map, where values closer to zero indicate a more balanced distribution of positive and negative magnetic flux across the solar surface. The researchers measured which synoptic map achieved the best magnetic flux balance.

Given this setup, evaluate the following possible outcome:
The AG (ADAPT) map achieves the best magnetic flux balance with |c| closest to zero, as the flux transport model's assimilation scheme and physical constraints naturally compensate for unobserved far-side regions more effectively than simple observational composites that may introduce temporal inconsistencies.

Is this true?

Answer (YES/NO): NO